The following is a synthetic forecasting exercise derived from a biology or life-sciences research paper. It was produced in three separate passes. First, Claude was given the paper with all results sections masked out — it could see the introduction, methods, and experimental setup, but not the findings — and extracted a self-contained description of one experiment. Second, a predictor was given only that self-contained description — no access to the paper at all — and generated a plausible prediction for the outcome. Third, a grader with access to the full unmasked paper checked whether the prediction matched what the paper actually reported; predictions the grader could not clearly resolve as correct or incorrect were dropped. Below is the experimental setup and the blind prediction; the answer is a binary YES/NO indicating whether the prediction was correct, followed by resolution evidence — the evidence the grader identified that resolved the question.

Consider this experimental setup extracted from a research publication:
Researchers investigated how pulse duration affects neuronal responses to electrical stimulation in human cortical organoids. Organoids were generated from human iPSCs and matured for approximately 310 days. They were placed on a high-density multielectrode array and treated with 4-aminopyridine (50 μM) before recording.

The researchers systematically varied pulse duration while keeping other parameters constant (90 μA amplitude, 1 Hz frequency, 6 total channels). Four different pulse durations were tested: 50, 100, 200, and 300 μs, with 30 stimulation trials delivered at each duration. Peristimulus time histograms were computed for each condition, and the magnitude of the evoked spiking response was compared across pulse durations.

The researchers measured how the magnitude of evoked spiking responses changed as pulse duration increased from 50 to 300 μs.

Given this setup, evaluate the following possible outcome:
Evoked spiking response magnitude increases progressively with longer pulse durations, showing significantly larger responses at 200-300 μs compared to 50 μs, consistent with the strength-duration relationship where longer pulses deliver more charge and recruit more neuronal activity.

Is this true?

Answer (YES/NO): NO